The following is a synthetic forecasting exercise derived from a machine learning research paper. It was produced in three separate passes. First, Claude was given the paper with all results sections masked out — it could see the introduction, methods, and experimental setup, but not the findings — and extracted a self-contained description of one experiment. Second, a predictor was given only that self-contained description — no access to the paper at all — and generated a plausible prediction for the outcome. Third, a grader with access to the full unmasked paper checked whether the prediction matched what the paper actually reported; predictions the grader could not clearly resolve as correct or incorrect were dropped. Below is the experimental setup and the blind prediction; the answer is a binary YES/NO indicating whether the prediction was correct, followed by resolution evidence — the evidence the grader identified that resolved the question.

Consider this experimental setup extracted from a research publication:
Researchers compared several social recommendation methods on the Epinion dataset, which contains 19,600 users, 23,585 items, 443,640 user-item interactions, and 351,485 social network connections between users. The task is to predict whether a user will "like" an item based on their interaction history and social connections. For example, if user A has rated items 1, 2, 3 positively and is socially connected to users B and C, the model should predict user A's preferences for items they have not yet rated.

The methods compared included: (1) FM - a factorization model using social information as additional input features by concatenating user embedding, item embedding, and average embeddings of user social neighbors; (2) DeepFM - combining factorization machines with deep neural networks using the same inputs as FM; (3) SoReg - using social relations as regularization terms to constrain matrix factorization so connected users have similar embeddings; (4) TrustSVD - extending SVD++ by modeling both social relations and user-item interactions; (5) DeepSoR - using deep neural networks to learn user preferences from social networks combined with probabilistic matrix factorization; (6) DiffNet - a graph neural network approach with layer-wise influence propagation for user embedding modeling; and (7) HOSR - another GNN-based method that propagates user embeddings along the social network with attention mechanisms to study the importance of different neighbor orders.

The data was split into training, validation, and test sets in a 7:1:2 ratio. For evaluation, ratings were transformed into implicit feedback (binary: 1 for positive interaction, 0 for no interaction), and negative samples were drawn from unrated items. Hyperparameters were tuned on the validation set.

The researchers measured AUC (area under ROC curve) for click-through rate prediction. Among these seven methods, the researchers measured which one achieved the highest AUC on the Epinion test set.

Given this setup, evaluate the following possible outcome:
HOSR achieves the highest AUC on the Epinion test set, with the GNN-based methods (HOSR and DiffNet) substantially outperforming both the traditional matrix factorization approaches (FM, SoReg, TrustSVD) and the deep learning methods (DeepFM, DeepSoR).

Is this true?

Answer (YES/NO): NO